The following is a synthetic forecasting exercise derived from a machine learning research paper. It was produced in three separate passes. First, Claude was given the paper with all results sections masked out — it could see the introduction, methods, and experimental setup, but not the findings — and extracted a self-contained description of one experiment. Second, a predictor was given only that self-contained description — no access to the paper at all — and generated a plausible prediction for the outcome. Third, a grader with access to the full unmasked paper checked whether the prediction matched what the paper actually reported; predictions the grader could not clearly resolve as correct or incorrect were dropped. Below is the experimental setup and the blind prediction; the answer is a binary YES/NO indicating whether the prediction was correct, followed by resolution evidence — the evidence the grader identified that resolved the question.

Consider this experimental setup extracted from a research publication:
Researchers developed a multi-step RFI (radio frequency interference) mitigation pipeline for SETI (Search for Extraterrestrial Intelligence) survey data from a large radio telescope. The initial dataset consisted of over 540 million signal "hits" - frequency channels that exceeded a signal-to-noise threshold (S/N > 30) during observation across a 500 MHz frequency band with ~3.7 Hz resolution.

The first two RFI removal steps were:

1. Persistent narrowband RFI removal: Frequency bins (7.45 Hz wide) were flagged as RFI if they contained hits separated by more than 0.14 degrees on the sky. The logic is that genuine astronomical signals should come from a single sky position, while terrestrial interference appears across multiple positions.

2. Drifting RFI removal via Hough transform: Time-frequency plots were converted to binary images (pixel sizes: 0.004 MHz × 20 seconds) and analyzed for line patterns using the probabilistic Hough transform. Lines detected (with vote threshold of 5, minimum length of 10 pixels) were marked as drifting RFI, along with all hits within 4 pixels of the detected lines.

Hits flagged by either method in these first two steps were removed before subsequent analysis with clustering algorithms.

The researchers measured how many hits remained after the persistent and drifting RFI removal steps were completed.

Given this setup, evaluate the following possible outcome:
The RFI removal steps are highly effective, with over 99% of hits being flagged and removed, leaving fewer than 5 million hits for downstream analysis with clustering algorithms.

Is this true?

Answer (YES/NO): YES